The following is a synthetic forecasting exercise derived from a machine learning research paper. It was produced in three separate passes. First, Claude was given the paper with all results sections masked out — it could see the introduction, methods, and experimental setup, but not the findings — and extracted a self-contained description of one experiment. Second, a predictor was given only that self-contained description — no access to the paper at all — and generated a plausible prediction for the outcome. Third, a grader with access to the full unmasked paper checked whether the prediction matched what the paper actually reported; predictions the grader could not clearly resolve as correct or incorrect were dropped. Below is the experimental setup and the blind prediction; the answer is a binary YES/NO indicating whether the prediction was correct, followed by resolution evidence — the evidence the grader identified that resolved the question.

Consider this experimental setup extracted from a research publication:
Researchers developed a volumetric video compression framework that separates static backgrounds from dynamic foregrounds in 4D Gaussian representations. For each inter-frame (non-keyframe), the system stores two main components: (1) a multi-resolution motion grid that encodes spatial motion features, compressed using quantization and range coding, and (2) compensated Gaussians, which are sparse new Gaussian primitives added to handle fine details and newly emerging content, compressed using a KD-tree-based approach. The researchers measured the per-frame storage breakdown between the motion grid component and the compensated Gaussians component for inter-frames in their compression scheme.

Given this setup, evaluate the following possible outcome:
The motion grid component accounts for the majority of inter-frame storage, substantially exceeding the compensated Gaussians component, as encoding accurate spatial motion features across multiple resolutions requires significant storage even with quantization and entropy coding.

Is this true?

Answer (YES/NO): YES